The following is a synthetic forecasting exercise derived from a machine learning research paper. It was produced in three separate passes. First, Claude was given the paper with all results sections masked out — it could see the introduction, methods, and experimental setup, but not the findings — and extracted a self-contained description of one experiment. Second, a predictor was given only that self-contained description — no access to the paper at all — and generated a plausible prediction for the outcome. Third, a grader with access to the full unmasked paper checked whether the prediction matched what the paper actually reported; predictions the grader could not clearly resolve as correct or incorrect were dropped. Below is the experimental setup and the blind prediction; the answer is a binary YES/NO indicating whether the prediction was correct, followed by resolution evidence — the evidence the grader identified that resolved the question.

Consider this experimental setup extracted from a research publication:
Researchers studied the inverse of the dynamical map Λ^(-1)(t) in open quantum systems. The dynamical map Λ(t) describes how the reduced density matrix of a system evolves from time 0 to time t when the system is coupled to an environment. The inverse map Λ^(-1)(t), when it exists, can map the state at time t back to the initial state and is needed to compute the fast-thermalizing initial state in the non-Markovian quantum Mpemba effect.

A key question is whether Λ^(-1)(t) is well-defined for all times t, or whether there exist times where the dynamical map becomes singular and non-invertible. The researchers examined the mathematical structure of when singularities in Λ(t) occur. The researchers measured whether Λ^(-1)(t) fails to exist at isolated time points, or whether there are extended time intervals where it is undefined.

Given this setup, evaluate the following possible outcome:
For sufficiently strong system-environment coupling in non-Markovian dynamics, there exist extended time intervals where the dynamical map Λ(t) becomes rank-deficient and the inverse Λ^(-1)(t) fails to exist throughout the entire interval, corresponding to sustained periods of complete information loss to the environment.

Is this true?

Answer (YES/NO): NO